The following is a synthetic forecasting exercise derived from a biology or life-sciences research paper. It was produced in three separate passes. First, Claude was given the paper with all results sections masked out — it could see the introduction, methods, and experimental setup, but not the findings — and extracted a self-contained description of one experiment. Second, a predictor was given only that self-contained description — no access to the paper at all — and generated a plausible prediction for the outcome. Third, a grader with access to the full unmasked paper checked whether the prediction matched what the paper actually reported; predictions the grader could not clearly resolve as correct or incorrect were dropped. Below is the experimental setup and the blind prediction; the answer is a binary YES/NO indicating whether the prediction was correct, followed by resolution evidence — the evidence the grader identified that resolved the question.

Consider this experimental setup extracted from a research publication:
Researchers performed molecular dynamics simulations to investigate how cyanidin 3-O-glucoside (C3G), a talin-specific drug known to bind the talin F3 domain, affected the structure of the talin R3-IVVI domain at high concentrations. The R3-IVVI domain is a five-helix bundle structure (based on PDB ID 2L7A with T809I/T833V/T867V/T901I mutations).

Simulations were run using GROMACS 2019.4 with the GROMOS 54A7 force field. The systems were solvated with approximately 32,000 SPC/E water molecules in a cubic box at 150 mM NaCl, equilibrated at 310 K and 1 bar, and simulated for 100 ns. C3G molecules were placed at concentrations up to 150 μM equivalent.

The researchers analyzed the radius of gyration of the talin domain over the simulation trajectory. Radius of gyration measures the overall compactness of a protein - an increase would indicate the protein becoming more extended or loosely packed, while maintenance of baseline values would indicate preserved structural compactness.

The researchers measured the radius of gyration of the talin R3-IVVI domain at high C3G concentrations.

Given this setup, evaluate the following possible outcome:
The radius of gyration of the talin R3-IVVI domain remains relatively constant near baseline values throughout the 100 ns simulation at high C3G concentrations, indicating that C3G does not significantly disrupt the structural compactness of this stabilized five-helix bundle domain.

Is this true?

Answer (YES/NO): YES